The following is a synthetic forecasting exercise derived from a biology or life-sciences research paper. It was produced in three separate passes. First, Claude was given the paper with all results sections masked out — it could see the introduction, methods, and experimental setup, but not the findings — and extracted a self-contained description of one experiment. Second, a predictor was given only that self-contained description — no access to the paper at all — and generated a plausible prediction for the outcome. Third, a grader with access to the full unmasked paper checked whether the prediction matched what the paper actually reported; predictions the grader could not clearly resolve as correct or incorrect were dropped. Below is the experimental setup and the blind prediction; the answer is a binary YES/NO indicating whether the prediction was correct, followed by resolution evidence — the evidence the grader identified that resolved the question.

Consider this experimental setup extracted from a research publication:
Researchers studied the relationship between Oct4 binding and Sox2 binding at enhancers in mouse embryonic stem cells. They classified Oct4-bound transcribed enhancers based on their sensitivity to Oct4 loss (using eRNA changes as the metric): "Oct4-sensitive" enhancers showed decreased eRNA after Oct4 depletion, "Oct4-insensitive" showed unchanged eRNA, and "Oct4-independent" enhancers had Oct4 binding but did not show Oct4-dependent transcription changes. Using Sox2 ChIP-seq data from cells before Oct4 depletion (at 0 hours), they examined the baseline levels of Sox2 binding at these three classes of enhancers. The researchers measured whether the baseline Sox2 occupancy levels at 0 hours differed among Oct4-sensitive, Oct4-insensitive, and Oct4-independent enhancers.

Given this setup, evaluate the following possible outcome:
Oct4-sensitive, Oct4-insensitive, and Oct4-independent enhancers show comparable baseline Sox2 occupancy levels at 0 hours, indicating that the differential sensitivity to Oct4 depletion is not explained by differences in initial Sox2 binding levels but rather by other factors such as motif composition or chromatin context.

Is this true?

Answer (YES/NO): NO